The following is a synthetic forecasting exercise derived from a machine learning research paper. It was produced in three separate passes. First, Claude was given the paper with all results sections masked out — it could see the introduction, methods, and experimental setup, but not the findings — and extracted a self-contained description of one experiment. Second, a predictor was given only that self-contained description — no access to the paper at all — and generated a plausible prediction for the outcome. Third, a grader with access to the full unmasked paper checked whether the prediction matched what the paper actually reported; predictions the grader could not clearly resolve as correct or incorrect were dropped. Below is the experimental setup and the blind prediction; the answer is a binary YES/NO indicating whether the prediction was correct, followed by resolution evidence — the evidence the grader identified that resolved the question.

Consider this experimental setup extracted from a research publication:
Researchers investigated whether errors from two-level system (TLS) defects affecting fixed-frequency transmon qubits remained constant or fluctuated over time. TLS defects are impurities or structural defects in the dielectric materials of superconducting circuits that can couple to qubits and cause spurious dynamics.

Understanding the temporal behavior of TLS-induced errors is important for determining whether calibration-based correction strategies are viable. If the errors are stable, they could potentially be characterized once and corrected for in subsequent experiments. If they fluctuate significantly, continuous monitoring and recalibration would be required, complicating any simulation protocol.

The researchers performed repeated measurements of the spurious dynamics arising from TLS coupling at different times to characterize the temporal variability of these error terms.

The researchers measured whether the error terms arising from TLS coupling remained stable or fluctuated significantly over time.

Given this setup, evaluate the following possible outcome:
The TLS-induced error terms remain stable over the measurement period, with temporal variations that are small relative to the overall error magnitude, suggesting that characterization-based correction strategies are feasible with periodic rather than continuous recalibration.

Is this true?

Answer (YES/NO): NO